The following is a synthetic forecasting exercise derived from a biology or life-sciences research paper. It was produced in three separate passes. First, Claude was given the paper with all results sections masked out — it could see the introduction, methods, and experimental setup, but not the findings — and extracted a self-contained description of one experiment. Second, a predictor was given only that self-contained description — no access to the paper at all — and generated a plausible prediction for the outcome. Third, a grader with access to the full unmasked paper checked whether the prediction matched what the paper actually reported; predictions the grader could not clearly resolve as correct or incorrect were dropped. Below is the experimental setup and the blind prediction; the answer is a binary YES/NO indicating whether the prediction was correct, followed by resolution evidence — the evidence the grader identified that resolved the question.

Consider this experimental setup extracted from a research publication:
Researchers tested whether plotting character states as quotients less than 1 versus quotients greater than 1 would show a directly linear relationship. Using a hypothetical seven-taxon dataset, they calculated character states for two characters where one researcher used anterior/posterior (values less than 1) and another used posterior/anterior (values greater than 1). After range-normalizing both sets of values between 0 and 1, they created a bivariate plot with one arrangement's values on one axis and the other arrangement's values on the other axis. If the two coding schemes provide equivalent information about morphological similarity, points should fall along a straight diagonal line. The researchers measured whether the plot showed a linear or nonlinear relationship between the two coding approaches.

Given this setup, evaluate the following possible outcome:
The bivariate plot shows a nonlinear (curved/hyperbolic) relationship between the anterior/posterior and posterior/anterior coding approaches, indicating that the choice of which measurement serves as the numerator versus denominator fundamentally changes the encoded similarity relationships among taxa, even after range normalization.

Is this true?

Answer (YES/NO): YES